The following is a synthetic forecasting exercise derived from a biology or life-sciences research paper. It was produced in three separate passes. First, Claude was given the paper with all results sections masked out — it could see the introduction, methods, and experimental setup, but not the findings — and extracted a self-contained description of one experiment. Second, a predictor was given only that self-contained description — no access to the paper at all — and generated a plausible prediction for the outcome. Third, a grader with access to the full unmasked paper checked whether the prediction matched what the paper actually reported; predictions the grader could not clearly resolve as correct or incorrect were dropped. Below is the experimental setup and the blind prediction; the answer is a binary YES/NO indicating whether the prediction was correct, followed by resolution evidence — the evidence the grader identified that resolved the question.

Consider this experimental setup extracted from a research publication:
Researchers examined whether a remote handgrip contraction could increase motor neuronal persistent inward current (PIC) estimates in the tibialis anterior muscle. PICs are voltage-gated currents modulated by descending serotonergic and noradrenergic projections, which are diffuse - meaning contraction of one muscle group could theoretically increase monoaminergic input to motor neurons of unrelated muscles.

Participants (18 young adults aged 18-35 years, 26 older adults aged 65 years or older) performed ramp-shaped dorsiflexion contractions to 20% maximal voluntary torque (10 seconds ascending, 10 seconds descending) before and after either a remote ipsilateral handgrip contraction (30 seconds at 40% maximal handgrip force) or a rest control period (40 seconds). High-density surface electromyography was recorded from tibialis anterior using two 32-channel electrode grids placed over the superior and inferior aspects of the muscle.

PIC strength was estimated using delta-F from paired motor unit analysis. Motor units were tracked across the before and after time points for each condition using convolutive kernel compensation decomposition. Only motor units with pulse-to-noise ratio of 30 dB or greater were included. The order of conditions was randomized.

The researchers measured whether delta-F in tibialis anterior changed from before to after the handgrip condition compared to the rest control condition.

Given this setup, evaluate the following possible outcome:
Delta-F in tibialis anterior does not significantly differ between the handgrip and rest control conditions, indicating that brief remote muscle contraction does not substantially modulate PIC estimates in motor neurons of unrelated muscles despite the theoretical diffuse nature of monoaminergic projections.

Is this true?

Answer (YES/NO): NO